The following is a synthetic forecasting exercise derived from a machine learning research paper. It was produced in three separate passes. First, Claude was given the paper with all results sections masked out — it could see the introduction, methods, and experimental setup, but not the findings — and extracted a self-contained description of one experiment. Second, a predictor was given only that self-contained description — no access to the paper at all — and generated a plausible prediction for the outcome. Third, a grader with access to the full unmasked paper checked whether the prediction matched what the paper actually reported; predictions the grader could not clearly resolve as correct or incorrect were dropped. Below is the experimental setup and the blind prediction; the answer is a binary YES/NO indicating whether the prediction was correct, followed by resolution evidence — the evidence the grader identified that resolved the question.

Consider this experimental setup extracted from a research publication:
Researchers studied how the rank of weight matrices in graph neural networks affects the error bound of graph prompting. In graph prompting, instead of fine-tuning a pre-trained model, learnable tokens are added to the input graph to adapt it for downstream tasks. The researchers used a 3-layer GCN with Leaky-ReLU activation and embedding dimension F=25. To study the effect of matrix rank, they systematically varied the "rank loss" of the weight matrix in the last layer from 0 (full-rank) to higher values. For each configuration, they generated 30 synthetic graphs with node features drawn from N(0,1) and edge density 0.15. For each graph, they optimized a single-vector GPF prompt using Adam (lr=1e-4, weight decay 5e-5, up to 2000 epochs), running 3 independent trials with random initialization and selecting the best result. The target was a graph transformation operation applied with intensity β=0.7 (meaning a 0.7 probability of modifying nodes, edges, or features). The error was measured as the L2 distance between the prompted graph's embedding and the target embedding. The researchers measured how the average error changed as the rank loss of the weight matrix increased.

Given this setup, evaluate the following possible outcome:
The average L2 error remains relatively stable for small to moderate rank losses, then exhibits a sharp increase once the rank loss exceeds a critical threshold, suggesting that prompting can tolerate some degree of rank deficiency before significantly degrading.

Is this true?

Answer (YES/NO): NO